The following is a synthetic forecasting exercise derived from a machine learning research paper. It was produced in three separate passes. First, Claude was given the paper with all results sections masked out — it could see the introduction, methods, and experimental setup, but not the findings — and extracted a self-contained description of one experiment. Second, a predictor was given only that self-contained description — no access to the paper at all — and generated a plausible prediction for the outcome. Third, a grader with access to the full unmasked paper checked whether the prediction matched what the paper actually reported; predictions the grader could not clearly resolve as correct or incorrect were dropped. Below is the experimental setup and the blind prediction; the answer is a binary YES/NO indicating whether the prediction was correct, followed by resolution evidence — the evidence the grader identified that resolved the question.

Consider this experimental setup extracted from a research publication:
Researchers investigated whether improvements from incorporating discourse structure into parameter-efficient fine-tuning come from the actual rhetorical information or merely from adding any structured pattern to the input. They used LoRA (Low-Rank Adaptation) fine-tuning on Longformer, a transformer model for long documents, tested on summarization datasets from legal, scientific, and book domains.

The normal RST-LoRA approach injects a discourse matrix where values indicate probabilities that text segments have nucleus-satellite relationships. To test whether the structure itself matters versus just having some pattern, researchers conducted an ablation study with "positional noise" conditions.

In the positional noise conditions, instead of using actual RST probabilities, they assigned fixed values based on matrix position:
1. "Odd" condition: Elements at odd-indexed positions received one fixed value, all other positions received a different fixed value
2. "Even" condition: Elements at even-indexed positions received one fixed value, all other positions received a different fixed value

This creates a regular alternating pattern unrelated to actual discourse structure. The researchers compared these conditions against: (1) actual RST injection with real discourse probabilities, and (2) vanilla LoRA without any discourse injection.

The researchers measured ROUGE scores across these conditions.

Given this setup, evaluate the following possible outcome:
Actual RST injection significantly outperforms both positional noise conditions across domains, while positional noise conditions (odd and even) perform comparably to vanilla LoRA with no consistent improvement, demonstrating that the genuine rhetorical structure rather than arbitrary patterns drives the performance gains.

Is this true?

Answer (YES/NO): NO